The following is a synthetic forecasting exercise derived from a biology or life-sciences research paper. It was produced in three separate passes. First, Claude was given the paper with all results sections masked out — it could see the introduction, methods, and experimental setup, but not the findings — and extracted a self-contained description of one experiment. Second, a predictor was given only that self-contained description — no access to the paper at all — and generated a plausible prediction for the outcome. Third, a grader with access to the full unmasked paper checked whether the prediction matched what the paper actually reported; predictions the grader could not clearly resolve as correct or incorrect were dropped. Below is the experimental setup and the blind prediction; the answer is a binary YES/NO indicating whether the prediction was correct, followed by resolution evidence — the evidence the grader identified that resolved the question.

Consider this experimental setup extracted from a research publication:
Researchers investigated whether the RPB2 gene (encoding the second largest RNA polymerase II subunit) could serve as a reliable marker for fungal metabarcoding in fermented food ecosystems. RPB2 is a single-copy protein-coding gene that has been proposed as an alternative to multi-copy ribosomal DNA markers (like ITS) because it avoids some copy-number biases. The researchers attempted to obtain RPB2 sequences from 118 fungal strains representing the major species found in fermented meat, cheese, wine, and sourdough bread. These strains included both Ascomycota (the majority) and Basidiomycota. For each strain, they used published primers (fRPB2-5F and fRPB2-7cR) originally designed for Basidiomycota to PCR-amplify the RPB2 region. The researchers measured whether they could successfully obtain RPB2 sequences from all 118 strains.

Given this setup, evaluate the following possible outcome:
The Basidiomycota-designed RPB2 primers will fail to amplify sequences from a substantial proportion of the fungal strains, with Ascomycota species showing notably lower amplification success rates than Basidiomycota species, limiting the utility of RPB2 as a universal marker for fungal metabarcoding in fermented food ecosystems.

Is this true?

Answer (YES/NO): NO